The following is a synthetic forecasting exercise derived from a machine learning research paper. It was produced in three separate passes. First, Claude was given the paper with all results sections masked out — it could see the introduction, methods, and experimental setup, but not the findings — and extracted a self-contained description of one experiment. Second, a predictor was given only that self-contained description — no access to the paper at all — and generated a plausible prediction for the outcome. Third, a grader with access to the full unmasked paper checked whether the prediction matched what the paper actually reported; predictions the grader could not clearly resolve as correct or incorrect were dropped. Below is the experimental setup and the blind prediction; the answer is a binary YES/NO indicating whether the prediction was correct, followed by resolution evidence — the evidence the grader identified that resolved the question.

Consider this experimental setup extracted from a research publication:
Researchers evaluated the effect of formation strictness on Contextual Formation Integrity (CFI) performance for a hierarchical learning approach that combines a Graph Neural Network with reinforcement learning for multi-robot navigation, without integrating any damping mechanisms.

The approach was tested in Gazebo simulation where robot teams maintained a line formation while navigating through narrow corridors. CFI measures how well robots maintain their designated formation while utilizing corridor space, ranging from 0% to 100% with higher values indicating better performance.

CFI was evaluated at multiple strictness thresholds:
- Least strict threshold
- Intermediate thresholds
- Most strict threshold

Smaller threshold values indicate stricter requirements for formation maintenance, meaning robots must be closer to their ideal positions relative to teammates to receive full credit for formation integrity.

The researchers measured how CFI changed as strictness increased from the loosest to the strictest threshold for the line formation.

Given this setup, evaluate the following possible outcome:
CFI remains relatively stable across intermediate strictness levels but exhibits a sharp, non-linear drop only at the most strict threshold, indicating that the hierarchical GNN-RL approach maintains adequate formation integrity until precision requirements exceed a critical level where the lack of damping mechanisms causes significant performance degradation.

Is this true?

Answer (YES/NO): NO